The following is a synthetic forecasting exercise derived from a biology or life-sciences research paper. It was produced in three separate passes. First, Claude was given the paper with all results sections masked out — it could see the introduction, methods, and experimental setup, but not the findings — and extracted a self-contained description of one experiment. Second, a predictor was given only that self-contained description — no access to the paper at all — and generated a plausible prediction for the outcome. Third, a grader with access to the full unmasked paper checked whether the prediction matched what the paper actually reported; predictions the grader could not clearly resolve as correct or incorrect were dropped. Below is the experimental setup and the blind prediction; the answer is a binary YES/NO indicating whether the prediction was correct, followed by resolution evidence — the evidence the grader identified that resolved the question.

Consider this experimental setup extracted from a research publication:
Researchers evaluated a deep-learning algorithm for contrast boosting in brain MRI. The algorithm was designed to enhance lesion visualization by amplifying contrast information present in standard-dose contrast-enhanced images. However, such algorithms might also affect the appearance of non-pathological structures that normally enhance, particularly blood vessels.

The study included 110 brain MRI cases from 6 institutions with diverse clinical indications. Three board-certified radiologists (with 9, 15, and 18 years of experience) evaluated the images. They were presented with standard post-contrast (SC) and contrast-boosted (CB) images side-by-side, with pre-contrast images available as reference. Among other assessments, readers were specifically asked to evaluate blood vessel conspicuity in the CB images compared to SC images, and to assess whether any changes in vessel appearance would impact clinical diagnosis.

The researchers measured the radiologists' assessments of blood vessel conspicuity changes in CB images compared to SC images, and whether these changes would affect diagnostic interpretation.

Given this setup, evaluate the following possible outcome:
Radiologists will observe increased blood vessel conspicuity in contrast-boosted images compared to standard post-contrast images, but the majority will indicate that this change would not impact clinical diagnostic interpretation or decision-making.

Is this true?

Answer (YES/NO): YES